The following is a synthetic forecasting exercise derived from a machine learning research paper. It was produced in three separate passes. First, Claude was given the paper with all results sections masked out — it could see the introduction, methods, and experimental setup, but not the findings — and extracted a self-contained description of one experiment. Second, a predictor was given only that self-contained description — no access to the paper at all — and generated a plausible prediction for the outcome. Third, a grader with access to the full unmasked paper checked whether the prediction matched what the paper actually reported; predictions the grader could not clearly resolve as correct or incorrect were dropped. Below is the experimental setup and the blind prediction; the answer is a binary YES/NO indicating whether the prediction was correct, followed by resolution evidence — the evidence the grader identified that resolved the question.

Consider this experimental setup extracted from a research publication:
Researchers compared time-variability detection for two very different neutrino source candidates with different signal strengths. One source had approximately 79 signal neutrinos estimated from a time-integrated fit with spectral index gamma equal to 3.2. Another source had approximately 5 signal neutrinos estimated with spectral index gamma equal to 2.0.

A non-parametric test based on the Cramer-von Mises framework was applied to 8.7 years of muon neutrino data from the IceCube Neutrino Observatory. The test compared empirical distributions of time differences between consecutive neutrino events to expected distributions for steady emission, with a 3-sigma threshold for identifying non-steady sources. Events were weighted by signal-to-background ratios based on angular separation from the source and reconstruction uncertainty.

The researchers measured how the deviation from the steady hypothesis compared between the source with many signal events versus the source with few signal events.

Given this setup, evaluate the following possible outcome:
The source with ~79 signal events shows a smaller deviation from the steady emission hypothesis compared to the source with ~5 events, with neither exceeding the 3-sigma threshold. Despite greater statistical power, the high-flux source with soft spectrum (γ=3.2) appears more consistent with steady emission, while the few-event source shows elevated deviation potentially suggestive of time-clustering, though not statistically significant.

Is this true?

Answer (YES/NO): NO